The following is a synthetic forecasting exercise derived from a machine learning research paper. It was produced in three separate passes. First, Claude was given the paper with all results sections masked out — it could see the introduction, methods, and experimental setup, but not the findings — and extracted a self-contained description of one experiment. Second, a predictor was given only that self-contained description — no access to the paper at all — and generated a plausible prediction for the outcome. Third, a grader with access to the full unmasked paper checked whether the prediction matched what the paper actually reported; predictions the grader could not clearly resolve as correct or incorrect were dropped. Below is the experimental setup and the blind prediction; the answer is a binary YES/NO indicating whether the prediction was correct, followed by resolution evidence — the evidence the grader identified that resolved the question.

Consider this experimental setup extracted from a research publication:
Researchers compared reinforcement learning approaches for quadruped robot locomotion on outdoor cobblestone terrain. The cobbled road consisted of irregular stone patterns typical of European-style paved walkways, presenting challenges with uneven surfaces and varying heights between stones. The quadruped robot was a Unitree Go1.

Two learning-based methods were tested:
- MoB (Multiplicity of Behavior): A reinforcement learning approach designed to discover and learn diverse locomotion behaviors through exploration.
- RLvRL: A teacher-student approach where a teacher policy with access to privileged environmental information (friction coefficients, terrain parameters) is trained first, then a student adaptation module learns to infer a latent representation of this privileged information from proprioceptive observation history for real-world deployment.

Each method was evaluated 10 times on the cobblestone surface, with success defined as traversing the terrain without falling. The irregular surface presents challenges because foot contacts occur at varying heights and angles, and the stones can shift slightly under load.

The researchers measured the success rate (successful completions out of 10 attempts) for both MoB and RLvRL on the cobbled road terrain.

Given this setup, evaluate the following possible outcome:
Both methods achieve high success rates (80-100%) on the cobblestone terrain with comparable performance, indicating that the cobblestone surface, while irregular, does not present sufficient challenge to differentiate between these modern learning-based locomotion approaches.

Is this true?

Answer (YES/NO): NO